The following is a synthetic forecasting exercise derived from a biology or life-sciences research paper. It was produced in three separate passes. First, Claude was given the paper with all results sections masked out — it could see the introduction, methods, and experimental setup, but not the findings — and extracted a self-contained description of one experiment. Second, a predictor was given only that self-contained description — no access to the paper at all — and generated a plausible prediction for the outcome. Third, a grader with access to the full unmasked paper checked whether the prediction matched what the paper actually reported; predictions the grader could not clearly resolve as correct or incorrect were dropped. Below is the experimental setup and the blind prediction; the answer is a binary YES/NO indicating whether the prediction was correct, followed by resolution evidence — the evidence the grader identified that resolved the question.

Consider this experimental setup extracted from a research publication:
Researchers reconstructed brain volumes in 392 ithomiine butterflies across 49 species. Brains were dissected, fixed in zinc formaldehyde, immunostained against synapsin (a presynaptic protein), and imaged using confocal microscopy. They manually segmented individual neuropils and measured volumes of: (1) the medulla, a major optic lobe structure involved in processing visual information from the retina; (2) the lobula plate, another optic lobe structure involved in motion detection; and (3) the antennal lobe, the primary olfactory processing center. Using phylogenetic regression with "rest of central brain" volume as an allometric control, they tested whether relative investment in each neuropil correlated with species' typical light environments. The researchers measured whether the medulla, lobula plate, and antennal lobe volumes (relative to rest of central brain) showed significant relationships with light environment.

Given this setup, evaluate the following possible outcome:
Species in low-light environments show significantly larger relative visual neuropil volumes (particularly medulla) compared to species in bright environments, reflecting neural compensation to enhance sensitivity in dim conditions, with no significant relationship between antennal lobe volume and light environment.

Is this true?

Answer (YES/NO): NO